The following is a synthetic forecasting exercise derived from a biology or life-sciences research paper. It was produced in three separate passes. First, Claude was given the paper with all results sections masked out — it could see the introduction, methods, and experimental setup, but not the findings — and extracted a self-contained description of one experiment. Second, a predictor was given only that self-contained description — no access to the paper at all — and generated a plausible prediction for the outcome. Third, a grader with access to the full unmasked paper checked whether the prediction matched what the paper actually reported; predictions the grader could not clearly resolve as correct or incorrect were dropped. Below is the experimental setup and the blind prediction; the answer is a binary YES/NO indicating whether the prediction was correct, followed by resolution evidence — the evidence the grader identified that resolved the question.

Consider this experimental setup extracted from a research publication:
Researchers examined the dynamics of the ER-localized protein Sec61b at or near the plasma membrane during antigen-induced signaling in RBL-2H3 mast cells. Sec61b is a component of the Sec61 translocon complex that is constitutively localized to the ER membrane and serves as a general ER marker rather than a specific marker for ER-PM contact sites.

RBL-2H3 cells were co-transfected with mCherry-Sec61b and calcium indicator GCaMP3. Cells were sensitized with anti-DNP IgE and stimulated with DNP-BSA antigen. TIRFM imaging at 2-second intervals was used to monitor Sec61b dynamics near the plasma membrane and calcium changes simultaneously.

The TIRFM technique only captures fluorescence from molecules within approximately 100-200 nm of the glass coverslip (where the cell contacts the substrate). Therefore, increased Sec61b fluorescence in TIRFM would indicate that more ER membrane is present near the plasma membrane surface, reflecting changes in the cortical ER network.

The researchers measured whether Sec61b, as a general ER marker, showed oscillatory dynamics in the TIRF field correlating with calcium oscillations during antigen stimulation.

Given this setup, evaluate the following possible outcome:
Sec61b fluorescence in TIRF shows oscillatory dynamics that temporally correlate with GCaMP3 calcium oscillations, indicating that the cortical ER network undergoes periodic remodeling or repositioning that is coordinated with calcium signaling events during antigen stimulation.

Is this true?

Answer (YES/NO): NO